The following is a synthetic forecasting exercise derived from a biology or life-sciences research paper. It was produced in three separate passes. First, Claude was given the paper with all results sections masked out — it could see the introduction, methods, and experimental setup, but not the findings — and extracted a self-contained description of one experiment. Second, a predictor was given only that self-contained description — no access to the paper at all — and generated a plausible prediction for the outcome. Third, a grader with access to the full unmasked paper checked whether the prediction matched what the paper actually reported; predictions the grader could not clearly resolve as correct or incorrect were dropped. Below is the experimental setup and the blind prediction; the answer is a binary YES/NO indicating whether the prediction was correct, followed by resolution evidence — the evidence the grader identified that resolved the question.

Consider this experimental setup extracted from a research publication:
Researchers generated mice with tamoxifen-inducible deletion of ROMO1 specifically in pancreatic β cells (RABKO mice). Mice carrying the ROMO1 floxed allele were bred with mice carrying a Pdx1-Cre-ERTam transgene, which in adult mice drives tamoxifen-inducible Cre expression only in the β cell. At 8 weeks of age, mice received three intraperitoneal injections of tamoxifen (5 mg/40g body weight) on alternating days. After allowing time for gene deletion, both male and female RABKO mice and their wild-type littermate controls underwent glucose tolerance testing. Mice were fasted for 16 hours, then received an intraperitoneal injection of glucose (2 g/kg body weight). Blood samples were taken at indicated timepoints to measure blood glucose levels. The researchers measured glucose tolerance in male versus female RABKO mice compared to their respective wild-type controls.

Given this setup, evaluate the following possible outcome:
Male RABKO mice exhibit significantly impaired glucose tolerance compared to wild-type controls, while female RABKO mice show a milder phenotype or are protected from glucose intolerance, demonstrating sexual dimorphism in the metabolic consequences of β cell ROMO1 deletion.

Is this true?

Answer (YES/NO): YES